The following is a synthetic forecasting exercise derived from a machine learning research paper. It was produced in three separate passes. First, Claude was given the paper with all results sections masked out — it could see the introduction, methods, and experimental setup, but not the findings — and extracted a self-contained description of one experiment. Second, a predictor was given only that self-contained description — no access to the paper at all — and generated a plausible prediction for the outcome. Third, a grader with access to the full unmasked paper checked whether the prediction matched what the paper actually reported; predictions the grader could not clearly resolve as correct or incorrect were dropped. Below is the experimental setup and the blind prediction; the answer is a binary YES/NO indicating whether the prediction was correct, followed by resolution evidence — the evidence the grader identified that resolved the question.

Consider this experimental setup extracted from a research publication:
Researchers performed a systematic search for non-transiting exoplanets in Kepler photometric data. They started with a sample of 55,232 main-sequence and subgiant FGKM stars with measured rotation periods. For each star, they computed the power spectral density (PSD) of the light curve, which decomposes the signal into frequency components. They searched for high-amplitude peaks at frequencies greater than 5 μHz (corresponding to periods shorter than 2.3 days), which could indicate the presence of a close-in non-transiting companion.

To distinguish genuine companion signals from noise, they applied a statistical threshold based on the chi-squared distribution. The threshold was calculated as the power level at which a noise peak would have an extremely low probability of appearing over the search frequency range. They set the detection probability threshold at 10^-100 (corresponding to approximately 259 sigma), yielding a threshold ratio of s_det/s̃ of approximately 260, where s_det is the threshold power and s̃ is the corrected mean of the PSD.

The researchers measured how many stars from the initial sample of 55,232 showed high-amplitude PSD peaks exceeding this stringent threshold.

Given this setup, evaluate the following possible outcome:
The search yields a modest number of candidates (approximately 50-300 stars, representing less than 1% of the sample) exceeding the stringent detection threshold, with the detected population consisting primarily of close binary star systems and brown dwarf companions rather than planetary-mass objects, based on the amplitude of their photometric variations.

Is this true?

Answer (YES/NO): NO